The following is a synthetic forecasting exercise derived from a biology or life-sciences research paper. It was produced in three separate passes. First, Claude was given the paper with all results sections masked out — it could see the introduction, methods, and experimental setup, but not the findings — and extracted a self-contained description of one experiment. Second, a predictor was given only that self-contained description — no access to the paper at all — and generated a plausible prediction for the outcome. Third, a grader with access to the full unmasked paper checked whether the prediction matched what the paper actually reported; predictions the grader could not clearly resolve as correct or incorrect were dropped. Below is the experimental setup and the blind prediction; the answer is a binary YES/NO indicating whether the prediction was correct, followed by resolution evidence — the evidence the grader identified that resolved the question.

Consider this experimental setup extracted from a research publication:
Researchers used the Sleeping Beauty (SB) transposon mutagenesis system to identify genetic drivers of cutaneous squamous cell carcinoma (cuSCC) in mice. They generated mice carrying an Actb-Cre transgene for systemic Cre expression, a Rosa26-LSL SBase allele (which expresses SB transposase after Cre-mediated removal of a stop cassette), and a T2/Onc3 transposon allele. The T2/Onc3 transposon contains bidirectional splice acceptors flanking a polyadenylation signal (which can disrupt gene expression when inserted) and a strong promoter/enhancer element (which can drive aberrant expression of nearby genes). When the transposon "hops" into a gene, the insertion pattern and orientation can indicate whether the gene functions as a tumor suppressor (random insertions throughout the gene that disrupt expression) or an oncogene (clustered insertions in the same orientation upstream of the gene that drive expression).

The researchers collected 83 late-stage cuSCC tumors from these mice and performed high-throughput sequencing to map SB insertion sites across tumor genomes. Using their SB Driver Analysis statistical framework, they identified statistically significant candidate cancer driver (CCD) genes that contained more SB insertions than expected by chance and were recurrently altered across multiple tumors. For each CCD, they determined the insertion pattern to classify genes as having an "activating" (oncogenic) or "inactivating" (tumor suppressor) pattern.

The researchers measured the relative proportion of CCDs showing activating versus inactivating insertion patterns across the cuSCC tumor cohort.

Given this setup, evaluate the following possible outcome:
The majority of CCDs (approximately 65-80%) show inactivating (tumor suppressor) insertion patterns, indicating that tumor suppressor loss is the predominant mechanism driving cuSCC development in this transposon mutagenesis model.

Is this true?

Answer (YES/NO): NO